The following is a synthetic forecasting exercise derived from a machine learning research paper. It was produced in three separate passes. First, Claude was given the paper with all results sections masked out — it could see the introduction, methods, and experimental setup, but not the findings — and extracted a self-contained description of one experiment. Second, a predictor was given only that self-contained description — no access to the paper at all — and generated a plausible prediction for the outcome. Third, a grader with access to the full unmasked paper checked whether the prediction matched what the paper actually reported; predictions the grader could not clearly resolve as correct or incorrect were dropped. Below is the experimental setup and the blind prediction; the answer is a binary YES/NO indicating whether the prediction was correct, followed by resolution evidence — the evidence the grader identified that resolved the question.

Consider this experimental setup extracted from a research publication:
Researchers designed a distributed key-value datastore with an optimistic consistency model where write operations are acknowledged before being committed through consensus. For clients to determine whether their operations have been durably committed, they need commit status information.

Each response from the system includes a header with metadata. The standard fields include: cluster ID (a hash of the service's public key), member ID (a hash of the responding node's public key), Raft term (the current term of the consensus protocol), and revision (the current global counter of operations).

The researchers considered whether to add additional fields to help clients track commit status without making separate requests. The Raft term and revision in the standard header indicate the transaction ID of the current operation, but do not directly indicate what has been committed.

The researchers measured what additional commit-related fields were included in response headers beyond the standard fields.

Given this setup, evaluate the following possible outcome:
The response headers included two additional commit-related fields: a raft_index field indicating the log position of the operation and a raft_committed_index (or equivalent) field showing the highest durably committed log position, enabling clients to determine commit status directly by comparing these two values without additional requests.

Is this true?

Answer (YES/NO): NO